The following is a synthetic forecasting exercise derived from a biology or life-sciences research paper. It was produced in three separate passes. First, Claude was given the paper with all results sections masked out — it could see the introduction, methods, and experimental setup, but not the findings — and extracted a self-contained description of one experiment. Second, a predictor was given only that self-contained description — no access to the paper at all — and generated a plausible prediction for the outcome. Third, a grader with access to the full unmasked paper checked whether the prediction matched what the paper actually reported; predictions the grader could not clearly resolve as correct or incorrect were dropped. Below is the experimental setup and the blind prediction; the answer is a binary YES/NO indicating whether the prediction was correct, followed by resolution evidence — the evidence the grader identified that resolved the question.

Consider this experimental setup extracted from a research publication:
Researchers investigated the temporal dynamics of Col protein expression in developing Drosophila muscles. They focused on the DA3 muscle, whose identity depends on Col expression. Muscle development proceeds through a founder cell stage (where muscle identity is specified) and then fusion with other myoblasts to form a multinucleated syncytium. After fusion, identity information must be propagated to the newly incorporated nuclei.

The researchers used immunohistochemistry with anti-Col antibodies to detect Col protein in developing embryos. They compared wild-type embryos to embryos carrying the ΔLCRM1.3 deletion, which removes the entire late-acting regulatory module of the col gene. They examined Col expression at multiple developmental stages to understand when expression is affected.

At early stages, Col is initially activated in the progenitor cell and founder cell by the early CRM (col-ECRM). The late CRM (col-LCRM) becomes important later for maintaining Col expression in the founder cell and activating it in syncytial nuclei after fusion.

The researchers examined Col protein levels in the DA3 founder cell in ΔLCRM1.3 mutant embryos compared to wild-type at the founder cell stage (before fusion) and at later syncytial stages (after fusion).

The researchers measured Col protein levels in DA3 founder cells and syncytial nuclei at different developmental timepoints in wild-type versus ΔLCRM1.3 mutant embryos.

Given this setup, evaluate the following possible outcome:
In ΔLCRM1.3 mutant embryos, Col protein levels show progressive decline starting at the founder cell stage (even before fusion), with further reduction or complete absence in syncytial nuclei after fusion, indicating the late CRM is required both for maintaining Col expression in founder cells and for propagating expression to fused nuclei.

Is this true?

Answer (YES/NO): YES